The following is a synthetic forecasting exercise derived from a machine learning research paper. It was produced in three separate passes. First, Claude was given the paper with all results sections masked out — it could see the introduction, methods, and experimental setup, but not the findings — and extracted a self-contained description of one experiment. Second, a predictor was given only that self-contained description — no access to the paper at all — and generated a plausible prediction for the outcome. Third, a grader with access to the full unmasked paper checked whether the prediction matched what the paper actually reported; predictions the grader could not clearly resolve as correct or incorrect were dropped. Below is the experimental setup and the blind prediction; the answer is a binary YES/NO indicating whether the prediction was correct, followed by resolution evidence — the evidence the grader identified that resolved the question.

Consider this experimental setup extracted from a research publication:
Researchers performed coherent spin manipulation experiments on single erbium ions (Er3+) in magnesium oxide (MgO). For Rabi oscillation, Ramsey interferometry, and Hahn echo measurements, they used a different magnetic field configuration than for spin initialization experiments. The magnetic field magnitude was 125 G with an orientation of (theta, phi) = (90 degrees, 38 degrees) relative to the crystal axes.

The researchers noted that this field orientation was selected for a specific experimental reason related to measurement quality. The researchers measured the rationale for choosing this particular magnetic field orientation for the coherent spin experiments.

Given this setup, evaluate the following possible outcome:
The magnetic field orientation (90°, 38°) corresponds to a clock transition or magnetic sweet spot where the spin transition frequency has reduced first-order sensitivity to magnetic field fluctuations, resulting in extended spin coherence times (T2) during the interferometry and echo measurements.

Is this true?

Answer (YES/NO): NO